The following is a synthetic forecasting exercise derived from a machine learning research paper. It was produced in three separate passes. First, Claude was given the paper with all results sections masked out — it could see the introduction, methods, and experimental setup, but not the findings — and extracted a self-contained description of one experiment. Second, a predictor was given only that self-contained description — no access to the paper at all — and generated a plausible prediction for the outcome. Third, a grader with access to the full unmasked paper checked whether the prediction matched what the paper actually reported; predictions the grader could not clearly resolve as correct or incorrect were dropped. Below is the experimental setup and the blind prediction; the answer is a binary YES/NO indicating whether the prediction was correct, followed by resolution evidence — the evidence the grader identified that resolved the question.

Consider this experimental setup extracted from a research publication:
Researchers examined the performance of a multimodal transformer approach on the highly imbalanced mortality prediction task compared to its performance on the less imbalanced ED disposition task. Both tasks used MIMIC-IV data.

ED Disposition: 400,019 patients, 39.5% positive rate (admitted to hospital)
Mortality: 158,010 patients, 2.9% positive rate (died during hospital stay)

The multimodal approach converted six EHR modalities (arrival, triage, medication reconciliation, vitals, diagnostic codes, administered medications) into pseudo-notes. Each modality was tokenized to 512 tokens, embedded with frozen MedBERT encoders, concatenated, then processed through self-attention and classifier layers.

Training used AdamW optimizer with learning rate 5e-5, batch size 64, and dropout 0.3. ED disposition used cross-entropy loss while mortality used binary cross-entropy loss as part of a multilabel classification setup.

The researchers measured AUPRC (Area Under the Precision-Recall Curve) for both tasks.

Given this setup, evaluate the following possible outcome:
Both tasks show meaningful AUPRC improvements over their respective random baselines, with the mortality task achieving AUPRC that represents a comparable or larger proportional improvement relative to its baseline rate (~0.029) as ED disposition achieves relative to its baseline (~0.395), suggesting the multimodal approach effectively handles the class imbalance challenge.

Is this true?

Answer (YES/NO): YES